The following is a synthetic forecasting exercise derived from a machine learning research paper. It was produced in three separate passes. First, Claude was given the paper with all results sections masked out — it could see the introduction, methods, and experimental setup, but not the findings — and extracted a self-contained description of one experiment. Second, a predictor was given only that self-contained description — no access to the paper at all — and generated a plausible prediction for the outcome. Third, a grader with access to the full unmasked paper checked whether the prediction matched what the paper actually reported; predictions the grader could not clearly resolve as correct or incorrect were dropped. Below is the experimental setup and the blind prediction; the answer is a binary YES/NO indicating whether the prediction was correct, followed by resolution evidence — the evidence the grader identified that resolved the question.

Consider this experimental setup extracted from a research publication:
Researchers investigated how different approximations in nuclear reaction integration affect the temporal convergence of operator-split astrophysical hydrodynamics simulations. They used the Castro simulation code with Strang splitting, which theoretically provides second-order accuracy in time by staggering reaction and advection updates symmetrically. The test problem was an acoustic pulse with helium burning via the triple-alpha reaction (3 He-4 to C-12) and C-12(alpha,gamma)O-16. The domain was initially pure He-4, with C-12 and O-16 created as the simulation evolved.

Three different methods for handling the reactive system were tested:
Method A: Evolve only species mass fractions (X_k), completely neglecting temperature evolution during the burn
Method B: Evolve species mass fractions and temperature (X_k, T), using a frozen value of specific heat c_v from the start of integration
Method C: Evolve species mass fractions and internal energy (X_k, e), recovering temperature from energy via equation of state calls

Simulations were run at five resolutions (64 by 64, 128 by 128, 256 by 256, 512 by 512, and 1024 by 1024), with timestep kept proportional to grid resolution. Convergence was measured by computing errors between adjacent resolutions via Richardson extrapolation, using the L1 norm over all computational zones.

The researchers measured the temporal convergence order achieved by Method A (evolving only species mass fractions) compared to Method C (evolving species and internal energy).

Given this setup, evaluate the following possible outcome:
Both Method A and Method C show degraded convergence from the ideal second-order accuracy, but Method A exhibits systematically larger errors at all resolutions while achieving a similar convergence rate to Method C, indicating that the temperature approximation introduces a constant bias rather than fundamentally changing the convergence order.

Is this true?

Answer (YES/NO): NO